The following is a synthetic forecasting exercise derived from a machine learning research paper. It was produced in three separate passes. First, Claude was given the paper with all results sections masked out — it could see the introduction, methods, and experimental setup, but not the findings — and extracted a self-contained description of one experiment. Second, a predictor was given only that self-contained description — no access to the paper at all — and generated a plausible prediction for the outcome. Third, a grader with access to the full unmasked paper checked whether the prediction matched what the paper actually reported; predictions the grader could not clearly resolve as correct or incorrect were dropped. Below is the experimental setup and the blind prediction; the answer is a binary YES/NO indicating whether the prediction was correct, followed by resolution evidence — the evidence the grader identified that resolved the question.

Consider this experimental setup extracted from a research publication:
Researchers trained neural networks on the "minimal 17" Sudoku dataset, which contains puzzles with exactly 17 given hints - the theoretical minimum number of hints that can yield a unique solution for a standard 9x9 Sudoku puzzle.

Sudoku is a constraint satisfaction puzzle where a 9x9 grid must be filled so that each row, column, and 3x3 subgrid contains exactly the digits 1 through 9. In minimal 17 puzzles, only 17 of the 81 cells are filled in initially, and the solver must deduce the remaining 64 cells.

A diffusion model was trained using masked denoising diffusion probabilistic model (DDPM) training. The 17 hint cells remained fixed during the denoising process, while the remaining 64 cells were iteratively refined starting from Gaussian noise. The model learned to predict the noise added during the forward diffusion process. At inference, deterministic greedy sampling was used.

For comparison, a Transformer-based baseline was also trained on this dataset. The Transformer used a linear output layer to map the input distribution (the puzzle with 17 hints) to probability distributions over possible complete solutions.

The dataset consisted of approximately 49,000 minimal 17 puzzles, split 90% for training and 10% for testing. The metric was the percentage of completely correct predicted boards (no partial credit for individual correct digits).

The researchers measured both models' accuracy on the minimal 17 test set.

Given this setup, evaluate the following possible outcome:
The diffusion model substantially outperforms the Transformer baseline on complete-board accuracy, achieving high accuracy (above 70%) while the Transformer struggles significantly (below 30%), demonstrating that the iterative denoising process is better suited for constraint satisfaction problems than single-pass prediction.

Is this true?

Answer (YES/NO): NO